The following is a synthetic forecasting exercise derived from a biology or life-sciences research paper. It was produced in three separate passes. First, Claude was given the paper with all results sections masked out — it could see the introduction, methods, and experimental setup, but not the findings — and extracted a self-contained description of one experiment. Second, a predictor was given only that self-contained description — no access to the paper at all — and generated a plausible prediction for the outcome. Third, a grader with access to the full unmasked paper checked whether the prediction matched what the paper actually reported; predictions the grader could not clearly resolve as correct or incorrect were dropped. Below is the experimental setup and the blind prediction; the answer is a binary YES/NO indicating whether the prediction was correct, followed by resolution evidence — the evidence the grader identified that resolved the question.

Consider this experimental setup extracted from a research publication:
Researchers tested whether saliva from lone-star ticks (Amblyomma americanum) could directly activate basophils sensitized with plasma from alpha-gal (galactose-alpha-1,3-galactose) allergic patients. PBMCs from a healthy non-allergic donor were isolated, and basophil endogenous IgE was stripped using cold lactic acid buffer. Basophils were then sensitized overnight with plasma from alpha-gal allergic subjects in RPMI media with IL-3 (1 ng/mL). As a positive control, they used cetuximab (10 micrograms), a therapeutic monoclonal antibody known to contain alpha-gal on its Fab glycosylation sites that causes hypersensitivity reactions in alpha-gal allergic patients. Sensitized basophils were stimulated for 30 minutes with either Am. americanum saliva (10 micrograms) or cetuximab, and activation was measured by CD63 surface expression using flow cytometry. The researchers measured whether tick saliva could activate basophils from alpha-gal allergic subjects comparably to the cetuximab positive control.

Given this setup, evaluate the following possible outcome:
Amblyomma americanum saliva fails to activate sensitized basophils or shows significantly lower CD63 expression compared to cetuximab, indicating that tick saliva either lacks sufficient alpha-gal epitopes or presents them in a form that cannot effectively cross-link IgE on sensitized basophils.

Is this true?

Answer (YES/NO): NO